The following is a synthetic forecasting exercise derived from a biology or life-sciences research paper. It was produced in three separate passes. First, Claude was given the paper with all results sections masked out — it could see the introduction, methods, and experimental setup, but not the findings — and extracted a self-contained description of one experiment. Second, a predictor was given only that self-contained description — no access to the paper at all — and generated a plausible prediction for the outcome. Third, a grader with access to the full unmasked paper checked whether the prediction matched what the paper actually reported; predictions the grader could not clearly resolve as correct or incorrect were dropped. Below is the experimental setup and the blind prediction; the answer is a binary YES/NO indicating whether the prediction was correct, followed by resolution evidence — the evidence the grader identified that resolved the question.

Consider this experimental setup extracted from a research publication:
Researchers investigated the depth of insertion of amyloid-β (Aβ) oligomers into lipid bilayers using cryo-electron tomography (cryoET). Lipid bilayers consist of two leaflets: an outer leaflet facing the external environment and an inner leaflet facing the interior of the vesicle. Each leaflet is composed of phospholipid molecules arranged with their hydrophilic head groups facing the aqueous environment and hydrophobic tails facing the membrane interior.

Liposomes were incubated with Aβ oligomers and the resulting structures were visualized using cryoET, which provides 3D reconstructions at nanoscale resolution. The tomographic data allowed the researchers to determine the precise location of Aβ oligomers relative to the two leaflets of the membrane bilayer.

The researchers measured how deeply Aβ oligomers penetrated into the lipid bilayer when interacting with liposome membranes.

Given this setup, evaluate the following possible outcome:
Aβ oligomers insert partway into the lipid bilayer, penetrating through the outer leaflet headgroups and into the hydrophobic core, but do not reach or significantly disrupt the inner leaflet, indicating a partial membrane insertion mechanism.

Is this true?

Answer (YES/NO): YES